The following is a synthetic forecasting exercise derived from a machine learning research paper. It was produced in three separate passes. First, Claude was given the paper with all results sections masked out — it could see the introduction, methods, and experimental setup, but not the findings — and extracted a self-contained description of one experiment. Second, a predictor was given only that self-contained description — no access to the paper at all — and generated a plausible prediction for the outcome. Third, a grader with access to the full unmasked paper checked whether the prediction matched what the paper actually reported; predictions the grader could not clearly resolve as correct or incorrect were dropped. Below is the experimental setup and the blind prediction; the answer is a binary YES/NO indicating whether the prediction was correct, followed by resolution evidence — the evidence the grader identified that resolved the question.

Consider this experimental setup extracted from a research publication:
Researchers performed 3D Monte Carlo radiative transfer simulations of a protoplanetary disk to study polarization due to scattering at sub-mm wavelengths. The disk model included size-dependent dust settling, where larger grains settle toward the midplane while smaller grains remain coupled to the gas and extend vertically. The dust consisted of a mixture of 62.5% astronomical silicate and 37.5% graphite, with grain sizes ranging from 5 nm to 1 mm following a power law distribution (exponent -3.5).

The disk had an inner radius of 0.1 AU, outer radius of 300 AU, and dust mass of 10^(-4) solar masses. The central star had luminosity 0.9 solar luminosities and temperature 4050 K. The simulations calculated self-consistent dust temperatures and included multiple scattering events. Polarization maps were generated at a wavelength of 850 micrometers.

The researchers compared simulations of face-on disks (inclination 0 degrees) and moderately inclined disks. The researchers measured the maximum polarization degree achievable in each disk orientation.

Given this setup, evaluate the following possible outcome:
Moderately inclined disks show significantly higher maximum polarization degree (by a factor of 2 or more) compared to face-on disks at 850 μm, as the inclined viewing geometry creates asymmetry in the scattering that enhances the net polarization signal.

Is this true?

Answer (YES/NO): YES